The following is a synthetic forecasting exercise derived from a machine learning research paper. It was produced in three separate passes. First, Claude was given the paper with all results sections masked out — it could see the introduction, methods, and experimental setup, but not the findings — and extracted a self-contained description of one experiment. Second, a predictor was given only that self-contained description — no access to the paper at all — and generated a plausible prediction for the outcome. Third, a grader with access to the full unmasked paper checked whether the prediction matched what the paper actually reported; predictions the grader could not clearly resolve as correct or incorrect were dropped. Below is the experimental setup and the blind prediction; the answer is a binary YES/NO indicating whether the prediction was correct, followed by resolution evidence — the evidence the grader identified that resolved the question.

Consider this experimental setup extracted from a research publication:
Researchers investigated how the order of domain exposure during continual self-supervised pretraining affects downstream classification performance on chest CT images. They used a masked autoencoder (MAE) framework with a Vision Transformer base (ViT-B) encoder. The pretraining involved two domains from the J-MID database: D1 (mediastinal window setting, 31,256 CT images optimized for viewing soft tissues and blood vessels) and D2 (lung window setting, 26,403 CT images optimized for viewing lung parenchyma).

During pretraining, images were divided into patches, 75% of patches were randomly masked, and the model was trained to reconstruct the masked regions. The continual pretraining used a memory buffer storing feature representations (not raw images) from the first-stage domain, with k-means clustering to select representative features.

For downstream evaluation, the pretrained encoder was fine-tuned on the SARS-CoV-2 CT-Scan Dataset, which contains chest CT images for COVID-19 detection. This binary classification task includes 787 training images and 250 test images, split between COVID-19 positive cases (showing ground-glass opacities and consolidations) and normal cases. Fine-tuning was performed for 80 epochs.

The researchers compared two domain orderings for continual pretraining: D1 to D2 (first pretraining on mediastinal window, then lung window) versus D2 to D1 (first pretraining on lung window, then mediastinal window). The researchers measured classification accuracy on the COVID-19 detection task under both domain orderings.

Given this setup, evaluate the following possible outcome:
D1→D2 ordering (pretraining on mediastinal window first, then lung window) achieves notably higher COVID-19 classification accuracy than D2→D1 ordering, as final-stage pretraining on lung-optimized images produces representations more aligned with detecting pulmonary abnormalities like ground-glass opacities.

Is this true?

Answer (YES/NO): YES